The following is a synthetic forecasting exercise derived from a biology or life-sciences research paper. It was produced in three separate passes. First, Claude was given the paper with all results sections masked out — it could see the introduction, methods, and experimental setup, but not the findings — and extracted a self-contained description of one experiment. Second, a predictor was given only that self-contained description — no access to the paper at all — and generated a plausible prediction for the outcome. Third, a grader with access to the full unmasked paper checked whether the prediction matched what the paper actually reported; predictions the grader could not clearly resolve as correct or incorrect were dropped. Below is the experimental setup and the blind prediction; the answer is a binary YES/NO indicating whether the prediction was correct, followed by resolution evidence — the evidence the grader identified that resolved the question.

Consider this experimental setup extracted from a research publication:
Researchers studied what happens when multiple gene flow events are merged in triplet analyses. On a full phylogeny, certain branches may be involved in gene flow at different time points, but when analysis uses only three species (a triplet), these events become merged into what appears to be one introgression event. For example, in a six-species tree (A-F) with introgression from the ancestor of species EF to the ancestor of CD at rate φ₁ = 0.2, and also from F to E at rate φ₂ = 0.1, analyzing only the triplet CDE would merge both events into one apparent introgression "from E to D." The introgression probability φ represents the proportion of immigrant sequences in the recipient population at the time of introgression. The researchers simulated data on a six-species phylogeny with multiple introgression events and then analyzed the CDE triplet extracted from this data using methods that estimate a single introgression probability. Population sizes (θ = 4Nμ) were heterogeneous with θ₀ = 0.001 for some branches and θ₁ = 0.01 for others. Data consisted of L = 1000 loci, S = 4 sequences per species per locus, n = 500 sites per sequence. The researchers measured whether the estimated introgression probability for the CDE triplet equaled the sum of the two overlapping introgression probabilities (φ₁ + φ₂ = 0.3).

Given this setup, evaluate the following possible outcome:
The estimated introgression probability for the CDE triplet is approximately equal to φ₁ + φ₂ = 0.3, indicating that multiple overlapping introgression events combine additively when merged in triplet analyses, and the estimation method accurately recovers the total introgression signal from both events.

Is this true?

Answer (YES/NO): NO